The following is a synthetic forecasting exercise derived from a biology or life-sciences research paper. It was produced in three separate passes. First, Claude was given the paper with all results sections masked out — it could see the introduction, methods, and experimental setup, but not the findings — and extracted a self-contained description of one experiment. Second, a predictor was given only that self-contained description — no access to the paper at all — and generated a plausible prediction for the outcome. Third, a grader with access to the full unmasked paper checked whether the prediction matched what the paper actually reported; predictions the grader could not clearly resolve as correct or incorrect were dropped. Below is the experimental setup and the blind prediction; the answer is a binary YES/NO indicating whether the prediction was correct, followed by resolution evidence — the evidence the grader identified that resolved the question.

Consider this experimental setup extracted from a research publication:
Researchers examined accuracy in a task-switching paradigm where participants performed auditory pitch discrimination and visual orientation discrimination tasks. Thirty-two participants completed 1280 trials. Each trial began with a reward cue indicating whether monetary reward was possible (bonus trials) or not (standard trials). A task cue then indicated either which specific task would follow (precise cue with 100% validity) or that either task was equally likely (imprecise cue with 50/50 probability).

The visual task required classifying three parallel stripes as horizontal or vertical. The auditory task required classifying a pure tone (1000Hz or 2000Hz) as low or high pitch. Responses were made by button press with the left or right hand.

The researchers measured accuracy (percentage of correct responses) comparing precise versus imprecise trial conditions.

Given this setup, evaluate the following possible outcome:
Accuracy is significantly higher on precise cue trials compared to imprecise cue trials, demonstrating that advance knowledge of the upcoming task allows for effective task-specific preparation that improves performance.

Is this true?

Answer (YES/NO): YES